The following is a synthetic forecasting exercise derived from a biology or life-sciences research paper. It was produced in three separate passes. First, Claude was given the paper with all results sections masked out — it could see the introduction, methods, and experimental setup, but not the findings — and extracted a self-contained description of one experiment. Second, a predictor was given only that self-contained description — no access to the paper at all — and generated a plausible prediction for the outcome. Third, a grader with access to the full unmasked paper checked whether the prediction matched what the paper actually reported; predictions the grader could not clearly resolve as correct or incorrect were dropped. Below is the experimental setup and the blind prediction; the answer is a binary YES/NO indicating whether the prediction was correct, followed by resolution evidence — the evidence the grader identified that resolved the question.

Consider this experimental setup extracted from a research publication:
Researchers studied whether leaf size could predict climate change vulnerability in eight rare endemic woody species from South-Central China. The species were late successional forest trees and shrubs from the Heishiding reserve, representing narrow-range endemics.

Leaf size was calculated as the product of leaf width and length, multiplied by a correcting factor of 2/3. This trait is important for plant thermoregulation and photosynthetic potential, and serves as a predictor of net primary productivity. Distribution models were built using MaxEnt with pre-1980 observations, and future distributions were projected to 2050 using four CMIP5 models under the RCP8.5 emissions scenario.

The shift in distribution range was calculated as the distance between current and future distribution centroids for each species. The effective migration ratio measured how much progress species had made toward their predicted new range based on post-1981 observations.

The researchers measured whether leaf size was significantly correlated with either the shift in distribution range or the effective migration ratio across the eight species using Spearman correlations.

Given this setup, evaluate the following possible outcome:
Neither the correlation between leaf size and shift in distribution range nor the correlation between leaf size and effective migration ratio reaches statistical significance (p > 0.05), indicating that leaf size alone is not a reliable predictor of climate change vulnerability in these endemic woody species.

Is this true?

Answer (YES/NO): YES